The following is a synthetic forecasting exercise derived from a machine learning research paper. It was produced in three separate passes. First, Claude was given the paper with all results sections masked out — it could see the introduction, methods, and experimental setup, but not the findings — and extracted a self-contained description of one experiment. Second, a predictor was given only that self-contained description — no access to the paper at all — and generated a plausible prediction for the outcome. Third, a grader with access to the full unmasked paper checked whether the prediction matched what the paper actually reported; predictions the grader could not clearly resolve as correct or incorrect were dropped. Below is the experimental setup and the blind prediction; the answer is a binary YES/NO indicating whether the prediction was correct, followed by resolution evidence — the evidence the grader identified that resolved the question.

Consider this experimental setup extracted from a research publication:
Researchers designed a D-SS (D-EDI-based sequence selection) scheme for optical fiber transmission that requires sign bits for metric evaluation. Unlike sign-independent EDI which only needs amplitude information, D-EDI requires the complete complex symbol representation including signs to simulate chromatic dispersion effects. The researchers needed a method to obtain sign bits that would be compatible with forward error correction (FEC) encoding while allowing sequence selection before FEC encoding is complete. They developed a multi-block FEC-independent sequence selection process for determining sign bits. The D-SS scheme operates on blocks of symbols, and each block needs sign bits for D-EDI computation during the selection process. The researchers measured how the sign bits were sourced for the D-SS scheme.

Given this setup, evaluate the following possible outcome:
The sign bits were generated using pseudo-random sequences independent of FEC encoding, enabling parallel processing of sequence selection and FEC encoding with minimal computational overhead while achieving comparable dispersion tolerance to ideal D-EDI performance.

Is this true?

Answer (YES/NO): NO